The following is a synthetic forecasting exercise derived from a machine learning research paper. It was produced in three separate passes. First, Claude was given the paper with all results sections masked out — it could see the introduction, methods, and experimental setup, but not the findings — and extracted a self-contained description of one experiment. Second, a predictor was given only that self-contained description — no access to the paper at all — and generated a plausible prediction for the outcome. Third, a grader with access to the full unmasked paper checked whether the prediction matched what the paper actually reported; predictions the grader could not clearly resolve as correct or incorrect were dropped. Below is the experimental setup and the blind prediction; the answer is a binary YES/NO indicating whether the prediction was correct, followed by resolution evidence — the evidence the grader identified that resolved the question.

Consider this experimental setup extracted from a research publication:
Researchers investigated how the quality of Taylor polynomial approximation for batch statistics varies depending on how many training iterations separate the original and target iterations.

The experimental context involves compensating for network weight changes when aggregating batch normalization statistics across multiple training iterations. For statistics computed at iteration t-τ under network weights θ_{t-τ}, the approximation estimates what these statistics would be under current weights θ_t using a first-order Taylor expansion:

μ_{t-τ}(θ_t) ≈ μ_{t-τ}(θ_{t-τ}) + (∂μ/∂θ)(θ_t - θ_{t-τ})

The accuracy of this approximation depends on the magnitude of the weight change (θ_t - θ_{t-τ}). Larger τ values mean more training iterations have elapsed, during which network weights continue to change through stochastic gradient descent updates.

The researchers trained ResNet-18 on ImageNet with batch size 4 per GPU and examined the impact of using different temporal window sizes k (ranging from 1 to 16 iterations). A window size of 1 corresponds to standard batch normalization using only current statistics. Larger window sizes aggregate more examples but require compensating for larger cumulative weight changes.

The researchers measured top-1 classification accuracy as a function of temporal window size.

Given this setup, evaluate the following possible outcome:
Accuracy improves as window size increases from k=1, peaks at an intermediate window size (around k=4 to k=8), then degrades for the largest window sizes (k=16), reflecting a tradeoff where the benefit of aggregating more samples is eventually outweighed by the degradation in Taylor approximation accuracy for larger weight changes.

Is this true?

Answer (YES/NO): YES